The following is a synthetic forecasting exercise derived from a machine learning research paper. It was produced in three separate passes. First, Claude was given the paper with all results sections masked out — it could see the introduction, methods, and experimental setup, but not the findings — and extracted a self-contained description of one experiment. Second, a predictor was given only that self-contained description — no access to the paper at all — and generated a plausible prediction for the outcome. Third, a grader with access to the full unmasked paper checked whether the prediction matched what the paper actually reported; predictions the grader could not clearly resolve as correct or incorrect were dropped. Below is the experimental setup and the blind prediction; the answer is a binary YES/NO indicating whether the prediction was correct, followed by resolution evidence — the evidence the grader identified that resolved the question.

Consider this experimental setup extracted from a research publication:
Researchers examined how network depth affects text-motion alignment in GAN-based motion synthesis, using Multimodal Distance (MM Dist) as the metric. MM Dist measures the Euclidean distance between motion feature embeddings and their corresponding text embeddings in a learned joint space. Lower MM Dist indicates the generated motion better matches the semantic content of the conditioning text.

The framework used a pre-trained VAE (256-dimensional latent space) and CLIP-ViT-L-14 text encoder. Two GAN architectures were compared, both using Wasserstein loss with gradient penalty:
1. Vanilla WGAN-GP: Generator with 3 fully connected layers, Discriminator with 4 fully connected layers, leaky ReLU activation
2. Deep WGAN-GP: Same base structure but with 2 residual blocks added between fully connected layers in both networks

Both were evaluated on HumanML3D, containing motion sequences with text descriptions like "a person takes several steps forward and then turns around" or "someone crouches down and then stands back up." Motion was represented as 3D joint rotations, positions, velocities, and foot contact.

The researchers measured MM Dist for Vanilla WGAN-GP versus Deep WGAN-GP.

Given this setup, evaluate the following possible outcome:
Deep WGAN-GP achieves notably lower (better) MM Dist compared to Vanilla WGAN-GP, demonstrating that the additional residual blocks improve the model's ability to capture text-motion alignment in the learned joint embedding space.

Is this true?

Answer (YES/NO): NO